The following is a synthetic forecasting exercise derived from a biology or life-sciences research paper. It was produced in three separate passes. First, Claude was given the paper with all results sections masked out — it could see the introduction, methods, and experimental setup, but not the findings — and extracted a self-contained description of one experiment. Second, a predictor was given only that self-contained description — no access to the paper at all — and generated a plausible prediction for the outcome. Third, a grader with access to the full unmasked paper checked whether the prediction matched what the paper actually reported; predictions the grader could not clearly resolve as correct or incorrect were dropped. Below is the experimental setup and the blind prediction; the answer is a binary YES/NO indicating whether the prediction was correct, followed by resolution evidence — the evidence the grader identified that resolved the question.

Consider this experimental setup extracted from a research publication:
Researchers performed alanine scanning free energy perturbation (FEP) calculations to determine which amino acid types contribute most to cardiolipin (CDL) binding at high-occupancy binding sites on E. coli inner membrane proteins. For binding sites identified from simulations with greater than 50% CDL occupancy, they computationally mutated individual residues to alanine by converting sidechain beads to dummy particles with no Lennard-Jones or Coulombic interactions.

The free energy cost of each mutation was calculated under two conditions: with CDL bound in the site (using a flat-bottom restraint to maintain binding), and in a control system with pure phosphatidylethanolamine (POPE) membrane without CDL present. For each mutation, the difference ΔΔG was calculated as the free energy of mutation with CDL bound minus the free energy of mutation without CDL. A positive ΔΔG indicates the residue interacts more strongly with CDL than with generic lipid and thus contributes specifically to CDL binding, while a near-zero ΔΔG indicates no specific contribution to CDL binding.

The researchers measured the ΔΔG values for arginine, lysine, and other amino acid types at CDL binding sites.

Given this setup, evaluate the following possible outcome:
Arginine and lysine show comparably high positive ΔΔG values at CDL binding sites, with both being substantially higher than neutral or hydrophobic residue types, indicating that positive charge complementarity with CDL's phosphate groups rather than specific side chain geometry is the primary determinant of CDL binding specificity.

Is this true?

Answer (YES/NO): YES